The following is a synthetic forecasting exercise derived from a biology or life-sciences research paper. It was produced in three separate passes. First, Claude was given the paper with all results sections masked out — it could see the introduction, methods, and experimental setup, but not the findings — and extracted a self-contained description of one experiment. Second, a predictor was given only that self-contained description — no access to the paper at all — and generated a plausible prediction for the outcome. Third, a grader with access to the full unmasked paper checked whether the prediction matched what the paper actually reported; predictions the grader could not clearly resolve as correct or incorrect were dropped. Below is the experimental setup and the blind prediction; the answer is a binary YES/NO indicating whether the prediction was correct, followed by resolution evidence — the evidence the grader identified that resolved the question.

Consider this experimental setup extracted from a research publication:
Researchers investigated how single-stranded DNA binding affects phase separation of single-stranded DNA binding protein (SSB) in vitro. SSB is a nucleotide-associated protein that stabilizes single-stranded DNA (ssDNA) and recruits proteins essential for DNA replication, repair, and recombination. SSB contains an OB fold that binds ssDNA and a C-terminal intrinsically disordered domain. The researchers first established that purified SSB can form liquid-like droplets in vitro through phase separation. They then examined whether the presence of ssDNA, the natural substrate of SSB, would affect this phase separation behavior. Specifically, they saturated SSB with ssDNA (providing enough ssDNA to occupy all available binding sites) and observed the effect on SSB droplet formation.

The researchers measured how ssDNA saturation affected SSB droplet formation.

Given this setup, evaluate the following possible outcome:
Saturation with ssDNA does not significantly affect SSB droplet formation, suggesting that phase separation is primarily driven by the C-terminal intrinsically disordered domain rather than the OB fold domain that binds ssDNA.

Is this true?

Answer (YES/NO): NO